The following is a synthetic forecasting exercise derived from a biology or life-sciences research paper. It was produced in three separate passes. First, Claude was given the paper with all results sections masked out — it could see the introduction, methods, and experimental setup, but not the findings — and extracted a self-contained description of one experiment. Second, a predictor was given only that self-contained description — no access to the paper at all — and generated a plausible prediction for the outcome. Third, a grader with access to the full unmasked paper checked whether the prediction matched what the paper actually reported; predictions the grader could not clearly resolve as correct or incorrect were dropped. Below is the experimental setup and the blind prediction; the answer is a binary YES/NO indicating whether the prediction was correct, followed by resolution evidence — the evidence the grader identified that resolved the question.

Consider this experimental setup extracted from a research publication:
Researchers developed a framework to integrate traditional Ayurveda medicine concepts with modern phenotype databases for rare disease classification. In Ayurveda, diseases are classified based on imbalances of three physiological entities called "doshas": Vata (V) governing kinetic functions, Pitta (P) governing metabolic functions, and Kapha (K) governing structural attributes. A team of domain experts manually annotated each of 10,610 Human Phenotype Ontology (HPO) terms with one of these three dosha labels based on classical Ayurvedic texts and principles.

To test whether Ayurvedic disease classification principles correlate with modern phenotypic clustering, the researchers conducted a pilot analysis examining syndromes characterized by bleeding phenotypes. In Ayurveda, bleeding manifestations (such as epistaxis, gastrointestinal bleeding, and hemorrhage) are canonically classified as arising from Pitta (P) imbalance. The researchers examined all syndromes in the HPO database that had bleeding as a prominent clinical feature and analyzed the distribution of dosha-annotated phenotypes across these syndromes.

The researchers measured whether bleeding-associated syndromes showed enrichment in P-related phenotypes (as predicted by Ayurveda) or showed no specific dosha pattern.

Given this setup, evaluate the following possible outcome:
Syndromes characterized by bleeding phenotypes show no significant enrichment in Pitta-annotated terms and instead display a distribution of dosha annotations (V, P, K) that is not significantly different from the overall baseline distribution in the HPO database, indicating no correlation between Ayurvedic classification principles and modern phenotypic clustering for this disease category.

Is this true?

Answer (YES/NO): NO